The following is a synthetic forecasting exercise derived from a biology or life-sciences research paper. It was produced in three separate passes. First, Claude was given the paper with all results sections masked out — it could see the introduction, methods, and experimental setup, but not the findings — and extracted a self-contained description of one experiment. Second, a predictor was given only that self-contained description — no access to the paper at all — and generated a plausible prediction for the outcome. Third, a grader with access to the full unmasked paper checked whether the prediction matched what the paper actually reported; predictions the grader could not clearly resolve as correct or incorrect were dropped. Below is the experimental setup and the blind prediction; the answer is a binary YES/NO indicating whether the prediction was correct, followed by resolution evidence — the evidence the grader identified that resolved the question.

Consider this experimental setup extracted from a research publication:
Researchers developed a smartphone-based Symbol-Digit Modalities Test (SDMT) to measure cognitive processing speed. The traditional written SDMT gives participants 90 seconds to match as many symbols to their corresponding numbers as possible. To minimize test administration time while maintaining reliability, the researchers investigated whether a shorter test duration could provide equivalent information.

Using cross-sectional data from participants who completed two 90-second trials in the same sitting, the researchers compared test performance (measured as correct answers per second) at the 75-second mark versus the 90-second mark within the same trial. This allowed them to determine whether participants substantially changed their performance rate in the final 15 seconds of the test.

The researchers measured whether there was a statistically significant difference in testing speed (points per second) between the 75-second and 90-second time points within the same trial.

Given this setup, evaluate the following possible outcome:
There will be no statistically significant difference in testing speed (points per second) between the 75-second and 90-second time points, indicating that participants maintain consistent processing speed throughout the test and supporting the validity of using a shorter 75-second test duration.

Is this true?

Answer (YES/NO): NO